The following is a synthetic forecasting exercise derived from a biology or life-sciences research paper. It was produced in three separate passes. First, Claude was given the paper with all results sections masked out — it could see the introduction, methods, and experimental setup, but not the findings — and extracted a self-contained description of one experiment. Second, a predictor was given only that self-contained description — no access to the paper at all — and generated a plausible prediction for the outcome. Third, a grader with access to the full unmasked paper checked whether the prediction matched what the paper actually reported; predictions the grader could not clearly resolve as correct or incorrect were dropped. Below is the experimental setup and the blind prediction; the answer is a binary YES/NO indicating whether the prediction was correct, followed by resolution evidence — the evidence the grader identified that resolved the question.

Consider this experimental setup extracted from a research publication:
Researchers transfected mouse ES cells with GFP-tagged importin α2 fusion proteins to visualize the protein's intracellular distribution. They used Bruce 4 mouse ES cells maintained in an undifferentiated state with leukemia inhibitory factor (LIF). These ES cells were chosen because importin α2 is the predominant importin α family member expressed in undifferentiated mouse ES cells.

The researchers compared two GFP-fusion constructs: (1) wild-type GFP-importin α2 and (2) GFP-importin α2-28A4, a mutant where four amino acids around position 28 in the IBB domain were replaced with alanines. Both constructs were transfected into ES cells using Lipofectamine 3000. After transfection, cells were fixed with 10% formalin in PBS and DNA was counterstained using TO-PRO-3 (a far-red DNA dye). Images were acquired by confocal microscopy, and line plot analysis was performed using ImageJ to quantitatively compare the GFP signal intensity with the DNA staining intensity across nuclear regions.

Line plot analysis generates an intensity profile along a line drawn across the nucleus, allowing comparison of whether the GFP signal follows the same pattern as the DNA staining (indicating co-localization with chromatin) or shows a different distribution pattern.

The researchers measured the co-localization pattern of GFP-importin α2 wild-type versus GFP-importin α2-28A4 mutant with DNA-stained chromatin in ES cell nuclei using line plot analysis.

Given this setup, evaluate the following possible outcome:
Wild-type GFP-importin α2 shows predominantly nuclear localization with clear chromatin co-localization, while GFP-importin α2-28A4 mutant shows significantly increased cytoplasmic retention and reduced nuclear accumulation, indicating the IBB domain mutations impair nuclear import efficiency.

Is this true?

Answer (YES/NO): NO